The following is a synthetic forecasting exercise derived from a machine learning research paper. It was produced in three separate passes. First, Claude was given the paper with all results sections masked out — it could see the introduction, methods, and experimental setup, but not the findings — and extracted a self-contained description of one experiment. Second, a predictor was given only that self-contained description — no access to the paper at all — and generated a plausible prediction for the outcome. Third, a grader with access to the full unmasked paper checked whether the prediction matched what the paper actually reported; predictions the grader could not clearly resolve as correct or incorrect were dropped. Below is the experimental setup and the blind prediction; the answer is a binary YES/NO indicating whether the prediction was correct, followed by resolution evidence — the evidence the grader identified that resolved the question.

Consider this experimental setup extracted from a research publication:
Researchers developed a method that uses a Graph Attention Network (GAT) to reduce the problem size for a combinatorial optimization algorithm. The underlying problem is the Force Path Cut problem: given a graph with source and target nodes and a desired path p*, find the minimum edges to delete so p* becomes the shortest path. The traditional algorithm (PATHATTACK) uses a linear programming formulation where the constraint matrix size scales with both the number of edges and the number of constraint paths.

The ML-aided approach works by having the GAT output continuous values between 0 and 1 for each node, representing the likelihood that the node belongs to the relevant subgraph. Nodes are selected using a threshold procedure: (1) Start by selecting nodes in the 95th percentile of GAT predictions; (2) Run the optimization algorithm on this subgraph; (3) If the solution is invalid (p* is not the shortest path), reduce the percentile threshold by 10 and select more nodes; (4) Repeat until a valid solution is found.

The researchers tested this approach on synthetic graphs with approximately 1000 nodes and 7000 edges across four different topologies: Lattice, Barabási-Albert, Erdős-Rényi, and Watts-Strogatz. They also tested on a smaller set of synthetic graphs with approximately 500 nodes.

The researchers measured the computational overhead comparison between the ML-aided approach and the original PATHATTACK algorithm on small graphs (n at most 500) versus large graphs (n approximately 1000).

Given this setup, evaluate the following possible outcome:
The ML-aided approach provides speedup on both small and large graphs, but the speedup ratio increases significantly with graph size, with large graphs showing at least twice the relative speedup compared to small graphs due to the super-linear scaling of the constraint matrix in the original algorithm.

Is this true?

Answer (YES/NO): NO